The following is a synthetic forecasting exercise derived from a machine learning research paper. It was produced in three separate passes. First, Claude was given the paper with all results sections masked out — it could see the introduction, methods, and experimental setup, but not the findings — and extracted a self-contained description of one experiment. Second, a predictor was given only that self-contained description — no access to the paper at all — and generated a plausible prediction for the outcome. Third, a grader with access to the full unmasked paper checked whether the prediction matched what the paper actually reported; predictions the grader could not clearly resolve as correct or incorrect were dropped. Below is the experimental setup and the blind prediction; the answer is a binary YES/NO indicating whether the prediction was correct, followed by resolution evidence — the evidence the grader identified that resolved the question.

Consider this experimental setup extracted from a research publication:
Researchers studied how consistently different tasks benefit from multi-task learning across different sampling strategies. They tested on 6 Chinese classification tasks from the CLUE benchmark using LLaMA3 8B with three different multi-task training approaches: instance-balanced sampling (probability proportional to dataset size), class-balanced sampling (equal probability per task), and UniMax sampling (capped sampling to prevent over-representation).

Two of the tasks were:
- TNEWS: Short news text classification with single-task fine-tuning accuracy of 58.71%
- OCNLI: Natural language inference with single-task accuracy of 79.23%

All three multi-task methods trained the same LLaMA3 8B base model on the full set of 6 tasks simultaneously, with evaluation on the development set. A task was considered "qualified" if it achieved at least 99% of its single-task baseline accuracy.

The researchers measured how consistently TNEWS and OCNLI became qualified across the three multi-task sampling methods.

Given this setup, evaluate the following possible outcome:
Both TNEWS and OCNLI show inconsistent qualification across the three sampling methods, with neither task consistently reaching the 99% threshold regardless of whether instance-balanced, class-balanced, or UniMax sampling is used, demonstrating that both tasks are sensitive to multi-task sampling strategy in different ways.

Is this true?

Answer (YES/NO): NO